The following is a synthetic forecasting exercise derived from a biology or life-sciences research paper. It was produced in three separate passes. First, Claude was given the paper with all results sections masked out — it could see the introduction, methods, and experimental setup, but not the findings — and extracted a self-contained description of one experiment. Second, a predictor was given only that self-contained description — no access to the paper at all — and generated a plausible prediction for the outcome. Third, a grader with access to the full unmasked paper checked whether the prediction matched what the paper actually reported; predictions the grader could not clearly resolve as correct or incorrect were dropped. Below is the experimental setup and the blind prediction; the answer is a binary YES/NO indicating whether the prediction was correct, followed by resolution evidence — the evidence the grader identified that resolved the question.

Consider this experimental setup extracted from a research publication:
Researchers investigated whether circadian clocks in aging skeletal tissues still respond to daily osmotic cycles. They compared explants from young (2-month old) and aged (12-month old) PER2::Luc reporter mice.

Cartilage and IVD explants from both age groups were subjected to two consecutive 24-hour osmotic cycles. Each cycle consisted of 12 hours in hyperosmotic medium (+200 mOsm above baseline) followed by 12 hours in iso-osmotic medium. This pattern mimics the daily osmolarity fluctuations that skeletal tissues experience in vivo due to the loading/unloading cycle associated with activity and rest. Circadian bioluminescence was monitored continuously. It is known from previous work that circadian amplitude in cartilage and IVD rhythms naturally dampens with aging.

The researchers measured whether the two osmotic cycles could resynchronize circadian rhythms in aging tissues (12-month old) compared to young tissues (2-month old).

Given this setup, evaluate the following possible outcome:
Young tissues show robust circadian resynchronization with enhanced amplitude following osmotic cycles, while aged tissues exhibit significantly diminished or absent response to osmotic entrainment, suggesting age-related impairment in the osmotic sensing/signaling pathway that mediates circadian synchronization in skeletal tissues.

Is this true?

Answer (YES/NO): NO